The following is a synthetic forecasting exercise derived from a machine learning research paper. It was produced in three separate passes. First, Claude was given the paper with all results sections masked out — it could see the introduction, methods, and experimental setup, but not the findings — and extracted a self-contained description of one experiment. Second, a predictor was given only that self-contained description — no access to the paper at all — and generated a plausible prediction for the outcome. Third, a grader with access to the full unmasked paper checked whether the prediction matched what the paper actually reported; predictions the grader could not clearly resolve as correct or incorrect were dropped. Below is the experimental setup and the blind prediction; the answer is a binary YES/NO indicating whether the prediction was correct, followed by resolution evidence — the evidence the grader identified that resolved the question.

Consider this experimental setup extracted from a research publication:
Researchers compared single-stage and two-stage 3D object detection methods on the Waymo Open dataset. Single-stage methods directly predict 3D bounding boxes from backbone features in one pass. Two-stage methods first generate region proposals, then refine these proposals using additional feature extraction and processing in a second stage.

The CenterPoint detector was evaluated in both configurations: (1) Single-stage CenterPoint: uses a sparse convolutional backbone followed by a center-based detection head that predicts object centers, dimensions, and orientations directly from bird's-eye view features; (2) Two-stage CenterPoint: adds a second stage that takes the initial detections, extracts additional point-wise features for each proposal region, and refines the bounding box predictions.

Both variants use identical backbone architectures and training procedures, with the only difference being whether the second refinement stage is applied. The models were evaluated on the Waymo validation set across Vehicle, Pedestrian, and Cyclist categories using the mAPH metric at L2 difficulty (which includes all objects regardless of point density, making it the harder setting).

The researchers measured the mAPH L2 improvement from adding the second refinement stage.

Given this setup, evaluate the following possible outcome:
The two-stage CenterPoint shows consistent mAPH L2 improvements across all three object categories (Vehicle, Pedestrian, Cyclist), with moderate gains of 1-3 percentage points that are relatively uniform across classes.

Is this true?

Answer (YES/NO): NO